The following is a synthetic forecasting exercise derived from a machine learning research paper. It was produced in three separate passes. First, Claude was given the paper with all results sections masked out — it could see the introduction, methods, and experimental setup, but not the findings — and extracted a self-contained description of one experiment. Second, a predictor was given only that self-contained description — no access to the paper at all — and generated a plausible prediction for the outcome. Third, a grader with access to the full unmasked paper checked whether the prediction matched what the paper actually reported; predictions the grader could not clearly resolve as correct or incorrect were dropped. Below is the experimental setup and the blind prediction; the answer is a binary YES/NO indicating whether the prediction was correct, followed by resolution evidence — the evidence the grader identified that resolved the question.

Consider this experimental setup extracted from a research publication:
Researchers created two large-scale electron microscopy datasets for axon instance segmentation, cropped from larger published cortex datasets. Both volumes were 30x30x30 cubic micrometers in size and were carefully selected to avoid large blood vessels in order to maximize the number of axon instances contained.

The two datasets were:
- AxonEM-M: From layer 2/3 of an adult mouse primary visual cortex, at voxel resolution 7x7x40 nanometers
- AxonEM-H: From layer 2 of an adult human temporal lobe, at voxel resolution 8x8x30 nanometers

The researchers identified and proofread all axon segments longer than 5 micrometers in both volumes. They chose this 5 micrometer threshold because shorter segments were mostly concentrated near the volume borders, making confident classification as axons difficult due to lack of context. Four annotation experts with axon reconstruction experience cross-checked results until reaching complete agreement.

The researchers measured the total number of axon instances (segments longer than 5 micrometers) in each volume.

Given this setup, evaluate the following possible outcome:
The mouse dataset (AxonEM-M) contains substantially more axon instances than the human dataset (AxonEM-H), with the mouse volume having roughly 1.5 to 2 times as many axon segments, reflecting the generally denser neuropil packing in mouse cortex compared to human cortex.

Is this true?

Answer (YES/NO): NO